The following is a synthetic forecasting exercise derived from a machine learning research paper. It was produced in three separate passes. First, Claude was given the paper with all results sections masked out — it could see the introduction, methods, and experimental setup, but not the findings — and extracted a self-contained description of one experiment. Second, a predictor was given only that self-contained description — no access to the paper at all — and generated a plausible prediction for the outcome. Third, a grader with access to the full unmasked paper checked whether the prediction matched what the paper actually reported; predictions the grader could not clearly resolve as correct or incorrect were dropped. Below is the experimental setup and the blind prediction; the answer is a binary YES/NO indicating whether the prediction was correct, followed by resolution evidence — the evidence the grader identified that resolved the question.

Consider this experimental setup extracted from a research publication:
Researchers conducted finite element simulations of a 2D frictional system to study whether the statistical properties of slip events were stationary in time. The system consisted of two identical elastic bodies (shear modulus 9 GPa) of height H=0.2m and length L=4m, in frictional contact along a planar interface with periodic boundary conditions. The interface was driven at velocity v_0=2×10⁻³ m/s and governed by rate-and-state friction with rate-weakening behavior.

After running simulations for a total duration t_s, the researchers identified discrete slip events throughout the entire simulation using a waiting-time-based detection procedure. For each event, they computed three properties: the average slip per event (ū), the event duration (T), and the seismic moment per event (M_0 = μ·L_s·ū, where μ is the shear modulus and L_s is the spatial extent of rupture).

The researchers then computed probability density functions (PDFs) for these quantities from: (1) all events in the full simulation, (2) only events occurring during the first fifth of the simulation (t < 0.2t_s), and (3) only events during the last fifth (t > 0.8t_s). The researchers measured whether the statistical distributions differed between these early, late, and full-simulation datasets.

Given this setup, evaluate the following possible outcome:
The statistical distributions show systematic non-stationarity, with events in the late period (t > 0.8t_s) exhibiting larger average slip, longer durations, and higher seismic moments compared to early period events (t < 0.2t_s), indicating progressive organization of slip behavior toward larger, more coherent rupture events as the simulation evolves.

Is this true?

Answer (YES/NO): NO